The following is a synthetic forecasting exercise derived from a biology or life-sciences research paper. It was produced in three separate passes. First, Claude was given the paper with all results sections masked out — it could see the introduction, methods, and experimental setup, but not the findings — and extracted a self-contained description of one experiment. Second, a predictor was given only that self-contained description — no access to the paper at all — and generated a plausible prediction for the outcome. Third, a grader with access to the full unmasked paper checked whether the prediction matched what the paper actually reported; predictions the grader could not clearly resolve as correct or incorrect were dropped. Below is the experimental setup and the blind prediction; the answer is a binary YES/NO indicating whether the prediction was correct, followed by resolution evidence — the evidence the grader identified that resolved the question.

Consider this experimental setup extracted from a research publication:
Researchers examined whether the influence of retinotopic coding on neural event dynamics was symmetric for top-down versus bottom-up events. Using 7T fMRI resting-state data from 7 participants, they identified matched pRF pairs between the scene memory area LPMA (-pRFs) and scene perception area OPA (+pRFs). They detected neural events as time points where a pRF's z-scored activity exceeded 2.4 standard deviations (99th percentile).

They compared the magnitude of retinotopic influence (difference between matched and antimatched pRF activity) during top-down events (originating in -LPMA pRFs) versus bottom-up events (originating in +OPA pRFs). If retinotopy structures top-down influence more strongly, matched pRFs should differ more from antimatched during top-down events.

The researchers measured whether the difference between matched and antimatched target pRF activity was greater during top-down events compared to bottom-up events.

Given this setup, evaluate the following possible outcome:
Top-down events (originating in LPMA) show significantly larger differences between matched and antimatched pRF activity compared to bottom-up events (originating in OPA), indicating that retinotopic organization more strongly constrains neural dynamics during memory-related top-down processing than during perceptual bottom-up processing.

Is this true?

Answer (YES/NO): NO